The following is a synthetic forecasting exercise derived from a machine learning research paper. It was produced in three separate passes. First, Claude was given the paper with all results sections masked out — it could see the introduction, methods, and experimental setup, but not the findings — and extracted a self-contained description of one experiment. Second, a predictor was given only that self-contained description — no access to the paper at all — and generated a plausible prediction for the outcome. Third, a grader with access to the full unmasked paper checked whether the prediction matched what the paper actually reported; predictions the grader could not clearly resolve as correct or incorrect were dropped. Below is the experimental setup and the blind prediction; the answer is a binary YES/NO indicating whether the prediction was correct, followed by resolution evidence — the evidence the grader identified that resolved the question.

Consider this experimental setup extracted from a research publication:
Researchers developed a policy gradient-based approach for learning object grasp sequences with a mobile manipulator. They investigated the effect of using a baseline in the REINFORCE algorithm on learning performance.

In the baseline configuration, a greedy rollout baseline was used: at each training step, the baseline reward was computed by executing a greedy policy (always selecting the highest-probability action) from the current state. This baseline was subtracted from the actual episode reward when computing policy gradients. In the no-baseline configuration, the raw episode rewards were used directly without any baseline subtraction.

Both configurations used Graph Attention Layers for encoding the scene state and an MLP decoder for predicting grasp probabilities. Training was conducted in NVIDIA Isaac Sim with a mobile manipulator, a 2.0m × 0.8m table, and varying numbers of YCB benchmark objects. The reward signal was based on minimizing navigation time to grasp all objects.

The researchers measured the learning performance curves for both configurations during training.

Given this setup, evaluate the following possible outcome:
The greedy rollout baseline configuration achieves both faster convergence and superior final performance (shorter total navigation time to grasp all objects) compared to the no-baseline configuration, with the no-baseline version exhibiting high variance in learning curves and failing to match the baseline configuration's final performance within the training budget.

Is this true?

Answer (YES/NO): YES